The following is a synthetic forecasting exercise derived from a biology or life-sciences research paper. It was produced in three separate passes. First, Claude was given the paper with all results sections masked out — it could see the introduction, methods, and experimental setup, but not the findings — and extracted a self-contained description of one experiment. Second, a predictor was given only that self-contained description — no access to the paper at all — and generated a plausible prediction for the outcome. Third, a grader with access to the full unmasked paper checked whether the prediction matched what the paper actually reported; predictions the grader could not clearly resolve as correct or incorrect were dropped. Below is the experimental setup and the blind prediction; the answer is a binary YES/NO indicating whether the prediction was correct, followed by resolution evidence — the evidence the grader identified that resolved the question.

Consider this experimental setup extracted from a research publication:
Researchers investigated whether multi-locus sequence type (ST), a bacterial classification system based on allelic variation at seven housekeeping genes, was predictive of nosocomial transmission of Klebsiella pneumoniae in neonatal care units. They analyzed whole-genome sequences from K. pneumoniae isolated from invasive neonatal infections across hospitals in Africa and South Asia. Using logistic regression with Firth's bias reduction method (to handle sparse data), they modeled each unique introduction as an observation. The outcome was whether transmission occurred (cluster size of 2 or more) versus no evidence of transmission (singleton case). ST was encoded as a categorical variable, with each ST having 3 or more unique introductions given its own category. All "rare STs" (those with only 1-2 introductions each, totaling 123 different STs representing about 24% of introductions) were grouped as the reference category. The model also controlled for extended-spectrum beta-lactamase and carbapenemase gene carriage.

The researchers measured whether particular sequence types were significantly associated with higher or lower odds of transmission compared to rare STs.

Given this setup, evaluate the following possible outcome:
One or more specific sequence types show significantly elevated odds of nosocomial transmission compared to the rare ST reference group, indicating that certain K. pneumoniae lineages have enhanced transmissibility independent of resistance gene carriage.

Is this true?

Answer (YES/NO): YES